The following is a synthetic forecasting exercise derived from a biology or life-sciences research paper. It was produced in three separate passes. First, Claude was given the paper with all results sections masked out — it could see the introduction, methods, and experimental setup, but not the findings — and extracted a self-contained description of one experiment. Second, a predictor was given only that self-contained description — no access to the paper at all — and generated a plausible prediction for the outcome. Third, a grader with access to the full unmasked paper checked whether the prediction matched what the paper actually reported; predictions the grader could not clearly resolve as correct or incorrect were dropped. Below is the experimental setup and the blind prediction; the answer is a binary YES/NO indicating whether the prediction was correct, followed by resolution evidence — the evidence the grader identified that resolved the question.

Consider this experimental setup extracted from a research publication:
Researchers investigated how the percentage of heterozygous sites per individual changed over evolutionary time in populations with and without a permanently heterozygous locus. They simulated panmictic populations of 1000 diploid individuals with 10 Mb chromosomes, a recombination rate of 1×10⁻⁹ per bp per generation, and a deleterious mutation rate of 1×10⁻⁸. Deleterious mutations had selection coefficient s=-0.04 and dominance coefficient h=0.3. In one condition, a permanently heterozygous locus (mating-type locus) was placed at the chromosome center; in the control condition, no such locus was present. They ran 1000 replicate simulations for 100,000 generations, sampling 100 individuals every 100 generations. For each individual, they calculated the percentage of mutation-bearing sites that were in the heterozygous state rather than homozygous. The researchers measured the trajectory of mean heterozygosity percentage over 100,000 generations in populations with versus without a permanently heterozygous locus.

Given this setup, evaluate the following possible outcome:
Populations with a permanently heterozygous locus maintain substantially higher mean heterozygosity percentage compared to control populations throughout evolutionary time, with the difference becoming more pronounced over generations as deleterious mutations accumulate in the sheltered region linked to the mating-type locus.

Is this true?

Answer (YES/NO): YES